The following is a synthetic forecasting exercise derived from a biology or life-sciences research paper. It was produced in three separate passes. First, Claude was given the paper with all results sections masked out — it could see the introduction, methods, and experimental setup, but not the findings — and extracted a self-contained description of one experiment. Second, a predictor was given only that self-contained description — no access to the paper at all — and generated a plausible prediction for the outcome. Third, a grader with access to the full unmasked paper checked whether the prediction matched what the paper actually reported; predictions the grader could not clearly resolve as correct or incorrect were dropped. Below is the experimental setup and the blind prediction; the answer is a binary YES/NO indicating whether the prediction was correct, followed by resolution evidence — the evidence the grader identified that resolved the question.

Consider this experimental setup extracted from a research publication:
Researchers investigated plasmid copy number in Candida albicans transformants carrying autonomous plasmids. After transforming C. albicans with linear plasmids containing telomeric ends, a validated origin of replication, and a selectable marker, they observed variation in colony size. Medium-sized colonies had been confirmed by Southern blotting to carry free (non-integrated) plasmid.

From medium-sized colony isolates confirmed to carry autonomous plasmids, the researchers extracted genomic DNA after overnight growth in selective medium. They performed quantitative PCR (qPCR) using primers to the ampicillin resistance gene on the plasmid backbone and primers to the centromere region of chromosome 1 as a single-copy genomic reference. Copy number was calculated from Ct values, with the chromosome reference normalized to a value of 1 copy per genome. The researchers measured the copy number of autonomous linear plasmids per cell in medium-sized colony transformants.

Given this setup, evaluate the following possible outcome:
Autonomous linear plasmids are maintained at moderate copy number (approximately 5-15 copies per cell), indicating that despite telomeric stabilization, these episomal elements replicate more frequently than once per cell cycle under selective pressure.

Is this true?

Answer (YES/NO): NO